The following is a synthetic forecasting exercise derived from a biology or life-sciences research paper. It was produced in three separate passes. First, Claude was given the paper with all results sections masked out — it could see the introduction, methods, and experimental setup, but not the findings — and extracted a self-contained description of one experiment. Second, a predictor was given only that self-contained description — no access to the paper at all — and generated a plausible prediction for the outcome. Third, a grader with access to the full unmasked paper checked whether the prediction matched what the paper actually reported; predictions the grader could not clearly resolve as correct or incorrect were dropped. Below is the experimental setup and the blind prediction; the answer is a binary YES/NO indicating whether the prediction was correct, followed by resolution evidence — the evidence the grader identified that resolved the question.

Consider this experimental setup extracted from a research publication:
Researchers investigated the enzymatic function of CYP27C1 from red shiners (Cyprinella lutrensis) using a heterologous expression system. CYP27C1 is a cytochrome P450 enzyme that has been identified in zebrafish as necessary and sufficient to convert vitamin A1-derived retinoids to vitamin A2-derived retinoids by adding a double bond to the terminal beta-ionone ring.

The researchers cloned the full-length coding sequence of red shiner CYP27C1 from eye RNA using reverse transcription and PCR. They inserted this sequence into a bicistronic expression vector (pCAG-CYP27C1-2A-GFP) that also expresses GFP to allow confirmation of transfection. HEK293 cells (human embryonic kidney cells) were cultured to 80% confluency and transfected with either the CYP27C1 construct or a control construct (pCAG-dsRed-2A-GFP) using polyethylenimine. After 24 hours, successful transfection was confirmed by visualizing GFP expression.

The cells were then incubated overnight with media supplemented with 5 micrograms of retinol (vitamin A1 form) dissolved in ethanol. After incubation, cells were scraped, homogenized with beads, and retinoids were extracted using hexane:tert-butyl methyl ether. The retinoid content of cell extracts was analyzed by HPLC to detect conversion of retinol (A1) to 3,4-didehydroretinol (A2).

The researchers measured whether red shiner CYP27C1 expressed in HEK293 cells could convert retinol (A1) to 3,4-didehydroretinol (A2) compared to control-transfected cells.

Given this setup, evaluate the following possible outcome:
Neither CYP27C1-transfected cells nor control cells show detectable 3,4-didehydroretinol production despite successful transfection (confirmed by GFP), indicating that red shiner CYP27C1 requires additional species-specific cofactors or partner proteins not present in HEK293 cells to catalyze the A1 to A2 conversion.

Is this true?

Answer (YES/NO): NO